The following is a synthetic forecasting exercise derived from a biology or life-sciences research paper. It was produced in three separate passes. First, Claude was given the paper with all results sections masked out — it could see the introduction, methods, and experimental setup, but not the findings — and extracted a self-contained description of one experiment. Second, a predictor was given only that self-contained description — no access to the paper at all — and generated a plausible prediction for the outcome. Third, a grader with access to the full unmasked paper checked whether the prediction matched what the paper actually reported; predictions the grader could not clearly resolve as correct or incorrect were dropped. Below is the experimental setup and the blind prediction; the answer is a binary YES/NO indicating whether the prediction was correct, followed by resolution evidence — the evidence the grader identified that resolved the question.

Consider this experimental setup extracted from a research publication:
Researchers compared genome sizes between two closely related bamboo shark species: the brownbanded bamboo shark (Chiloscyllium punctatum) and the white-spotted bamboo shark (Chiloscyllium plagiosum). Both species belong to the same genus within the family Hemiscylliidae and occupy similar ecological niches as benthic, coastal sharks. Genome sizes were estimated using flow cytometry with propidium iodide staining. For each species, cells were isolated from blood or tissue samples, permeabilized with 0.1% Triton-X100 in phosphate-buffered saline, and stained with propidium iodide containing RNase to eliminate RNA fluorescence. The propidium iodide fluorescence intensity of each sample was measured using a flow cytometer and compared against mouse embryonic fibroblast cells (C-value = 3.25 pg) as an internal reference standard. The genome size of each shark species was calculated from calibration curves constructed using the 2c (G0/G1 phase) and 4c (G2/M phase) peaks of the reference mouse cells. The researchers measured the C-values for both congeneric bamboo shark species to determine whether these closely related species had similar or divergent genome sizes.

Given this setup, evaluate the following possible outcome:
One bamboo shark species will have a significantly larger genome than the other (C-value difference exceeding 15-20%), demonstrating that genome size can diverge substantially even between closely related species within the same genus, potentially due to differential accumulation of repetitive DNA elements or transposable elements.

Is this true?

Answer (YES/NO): NO